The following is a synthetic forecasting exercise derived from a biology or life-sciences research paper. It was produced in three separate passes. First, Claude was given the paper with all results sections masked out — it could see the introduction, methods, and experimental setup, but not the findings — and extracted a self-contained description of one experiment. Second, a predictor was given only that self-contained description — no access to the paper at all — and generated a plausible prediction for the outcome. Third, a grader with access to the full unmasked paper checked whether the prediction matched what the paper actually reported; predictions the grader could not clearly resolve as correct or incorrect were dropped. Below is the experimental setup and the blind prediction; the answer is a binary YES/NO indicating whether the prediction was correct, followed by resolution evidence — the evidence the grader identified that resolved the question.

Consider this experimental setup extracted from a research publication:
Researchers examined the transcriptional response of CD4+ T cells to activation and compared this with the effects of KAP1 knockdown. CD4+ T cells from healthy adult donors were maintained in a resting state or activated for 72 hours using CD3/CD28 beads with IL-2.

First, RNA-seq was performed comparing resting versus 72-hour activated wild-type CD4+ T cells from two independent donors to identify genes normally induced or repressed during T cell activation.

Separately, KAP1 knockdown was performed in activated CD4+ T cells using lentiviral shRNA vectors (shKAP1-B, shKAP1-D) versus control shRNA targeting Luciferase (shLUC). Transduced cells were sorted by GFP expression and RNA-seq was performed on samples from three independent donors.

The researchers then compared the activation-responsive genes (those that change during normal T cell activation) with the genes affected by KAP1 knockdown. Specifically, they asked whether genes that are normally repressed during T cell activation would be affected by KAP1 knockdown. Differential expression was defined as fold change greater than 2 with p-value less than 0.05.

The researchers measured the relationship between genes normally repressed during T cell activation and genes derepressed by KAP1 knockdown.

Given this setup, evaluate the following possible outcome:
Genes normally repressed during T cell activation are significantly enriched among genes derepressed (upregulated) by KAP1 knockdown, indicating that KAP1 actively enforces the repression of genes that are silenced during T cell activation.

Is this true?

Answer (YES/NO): YES